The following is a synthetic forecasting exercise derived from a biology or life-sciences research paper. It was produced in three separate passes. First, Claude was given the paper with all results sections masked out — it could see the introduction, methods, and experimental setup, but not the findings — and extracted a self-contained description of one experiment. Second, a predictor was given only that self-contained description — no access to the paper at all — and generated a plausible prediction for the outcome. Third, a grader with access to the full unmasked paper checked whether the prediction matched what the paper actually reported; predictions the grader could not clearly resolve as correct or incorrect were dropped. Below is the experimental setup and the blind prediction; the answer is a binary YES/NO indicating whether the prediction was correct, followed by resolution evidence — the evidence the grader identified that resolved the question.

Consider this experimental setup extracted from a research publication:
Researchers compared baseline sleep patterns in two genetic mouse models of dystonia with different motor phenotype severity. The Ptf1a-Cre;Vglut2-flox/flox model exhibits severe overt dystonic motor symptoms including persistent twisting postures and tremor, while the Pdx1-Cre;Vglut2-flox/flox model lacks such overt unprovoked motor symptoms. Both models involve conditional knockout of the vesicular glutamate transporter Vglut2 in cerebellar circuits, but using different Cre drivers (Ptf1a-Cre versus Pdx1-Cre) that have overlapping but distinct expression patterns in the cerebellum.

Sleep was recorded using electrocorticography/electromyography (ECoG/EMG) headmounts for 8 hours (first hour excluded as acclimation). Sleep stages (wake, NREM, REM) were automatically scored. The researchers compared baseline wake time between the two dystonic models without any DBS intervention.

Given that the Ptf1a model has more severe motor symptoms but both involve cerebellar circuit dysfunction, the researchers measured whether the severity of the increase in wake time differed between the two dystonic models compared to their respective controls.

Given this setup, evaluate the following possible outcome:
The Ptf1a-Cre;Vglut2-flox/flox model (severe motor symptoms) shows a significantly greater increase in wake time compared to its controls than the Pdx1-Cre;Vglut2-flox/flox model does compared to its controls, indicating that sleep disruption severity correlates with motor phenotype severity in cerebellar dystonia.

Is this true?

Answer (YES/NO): NO